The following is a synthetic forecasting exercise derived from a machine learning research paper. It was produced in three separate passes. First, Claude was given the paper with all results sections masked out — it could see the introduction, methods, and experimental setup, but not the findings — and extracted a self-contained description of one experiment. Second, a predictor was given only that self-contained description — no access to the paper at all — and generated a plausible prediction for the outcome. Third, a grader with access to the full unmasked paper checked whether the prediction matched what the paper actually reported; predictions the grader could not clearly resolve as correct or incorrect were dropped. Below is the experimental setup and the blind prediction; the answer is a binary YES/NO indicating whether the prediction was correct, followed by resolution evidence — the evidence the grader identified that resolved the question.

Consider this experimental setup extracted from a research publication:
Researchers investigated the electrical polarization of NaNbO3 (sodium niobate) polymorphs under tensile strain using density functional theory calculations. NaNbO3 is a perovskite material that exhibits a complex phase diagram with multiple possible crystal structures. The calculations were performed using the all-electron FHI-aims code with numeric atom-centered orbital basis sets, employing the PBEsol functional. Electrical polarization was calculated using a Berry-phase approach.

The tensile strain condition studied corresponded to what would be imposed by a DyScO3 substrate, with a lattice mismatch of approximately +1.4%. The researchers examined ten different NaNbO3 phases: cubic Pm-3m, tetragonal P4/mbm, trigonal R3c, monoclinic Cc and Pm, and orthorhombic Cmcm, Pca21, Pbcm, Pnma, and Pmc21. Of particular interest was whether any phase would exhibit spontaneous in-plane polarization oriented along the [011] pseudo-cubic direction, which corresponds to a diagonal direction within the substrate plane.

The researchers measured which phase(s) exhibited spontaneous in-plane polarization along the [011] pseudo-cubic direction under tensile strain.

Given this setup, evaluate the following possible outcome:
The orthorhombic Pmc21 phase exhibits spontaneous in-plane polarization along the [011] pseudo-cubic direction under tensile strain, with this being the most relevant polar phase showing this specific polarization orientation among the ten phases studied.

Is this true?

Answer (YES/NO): NO